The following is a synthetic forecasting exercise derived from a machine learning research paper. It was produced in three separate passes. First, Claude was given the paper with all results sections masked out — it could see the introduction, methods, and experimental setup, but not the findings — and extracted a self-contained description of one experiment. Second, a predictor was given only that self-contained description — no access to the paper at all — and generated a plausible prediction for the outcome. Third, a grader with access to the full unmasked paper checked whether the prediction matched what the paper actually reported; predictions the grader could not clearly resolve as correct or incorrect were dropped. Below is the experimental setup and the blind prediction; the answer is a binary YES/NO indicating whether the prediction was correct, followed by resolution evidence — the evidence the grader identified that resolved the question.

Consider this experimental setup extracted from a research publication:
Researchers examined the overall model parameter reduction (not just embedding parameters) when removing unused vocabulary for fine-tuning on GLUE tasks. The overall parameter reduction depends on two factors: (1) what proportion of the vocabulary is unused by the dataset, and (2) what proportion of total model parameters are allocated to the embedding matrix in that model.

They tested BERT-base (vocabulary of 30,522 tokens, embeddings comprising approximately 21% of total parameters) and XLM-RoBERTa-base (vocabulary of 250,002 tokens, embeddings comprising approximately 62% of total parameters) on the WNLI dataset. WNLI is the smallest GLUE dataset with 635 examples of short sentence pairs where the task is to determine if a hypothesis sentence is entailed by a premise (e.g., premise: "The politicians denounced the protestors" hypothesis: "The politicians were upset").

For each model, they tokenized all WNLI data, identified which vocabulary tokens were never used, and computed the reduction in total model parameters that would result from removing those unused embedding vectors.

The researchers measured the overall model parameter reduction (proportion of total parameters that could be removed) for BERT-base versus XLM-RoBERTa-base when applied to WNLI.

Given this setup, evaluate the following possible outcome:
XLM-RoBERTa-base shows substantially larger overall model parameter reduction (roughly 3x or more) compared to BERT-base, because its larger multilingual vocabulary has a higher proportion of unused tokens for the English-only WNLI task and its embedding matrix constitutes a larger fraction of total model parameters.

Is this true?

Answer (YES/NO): YES